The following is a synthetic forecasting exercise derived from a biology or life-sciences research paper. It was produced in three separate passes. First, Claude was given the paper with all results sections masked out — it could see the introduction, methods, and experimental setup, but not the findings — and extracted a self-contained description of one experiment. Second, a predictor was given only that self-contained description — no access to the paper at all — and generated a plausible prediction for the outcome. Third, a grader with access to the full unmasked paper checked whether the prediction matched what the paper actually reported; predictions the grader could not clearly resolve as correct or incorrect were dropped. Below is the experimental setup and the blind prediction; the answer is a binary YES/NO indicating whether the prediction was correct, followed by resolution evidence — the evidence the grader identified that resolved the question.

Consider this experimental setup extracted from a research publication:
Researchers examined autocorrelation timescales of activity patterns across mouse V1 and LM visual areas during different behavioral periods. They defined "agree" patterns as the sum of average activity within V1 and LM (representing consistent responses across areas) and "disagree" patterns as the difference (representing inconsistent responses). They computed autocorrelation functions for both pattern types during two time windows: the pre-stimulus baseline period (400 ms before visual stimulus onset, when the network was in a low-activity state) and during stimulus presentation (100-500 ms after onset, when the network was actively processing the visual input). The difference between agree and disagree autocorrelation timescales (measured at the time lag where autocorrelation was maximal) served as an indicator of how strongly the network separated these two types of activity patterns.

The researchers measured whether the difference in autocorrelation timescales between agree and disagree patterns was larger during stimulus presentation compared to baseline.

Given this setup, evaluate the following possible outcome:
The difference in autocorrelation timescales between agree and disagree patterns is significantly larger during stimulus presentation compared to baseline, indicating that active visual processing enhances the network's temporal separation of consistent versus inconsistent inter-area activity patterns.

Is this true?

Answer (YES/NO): YES